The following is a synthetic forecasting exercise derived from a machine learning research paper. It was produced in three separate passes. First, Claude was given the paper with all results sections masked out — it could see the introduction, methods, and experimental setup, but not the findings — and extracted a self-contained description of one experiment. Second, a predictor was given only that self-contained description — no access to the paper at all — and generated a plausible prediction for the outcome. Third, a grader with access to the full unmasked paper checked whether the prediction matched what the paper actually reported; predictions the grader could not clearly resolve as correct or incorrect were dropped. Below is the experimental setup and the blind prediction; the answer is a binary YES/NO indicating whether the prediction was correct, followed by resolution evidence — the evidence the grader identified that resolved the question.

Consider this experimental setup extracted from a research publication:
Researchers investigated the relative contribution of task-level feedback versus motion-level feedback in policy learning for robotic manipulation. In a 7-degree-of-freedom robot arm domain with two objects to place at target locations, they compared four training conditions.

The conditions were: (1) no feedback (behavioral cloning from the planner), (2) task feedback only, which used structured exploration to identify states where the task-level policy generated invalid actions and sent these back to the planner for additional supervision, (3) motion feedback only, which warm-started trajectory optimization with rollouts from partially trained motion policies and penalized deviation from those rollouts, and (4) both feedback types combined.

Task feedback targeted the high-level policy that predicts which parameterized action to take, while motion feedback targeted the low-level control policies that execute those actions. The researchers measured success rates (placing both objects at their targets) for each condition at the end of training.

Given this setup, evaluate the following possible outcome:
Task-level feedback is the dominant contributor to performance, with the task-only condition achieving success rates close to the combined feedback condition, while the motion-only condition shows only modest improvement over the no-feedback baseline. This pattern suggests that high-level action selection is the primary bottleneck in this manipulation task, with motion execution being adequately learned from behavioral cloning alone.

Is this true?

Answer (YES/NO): NO